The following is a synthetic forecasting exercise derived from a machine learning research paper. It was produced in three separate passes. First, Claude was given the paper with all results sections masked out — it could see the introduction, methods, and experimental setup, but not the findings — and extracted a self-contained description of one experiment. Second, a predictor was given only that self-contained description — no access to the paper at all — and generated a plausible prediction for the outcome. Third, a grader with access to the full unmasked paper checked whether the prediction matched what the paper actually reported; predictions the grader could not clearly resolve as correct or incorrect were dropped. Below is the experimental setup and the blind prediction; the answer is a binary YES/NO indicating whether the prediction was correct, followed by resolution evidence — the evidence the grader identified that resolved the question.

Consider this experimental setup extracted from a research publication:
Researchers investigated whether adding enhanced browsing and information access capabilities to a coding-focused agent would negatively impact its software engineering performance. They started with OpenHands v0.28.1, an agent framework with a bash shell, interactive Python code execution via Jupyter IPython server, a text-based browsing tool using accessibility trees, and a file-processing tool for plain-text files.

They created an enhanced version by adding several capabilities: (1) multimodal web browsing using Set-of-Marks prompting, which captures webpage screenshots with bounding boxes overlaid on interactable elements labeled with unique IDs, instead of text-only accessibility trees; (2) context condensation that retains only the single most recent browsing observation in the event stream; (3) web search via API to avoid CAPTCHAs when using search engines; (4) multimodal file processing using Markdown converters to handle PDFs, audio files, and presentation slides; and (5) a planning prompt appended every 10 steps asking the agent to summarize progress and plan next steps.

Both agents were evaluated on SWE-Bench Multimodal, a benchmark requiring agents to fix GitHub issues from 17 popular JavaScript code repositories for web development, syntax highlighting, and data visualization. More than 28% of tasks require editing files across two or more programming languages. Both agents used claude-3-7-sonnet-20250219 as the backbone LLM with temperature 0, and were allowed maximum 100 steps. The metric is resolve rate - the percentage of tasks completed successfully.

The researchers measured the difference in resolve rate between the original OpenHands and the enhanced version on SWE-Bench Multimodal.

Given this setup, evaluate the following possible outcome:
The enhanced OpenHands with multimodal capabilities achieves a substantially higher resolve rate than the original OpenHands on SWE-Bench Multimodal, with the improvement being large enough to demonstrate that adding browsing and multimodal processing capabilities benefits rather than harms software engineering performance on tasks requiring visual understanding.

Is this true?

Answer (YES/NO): NO